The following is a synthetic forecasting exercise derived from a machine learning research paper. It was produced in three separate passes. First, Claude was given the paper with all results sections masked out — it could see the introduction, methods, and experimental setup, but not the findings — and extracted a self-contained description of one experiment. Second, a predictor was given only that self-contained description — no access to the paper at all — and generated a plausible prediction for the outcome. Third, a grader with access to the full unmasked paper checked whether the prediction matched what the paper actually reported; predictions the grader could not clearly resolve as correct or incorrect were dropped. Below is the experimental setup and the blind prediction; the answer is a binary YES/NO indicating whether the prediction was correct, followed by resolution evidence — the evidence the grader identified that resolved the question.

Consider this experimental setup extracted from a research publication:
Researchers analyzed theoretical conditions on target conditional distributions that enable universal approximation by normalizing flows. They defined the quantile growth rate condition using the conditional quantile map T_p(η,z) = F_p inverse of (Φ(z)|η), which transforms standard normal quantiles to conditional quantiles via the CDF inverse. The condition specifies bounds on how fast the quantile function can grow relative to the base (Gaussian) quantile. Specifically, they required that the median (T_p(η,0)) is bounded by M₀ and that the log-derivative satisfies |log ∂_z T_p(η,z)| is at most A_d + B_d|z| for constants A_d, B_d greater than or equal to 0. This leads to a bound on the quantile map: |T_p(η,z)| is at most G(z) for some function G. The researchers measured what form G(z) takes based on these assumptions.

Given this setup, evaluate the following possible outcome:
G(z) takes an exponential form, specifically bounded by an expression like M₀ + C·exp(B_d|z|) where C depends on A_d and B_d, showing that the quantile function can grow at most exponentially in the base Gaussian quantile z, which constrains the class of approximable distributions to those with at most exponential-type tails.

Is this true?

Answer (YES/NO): NO